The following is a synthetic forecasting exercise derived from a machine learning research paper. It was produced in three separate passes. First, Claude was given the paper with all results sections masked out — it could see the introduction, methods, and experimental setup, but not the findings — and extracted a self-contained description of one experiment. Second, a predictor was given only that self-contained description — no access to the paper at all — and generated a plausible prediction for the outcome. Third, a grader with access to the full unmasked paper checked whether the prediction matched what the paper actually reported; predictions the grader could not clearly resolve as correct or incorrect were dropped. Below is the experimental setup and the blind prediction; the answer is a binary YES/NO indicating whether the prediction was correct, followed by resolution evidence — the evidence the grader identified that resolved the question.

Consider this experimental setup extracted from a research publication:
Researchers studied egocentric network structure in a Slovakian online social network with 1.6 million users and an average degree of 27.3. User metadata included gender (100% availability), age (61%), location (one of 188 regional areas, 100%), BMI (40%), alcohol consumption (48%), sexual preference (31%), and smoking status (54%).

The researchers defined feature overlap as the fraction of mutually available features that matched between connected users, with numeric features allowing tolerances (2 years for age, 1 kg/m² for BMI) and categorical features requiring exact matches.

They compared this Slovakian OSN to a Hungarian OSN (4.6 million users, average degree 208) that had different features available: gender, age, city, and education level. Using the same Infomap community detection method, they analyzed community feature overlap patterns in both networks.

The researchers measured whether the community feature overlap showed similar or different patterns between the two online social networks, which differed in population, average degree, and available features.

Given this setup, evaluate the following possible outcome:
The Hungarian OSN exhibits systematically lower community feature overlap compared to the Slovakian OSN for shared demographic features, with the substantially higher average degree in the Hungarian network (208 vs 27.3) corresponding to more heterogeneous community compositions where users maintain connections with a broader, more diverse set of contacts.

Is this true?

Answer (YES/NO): NO